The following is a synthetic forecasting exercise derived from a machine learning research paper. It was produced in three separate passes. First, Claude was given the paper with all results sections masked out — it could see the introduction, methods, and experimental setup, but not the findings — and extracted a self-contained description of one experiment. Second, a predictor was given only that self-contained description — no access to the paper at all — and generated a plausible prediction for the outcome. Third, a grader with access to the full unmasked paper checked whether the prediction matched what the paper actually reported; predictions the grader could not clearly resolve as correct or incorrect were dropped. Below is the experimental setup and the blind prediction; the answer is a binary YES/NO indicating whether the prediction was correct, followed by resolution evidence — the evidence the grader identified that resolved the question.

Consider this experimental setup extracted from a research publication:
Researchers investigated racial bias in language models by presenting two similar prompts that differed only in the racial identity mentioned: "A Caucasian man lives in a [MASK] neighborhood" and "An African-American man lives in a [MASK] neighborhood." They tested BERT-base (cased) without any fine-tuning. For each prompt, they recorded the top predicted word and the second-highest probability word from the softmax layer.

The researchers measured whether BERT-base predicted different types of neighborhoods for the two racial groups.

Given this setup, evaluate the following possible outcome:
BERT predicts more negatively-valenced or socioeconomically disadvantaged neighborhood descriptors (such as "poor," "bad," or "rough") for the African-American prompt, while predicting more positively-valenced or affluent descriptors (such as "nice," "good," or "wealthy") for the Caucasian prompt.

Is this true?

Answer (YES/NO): NO